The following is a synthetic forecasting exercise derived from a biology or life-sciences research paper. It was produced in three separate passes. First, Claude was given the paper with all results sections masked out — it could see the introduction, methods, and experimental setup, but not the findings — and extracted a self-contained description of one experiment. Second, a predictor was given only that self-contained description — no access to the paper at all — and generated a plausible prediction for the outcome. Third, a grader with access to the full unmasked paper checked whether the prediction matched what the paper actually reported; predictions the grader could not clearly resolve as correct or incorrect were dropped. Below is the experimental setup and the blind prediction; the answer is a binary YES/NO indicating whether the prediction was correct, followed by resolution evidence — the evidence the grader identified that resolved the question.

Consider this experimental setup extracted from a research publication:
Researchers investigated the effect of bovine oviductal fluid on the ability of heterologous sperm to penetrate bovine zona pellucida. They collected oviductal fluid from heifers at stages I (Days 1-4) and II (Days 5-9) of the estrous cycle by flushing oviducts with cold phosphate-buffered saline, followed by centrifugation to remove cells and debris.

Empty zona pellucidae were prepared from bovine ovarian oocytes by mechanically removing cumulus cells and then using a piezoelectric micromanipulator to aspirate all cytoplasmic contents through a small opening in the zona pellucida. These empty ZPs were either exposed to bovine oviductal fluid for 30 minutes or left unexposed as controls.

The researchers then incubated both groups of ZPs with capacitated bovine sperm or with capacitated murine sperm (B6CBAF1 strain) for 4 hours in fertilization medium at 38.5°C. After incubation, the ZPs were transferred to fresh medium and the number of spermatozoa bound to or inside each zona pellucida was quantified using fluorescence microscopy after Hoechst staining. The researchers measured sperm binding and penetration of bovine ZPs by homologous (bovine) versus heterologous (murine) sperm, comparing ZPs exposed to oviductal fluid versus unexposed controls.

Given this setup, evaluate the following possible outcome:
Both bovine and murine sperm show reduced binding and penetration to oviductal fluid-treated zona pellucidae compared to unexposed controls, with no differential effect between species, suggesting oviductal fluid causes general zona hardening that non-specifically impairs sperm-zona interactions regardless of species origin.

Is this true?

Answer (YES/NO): NO